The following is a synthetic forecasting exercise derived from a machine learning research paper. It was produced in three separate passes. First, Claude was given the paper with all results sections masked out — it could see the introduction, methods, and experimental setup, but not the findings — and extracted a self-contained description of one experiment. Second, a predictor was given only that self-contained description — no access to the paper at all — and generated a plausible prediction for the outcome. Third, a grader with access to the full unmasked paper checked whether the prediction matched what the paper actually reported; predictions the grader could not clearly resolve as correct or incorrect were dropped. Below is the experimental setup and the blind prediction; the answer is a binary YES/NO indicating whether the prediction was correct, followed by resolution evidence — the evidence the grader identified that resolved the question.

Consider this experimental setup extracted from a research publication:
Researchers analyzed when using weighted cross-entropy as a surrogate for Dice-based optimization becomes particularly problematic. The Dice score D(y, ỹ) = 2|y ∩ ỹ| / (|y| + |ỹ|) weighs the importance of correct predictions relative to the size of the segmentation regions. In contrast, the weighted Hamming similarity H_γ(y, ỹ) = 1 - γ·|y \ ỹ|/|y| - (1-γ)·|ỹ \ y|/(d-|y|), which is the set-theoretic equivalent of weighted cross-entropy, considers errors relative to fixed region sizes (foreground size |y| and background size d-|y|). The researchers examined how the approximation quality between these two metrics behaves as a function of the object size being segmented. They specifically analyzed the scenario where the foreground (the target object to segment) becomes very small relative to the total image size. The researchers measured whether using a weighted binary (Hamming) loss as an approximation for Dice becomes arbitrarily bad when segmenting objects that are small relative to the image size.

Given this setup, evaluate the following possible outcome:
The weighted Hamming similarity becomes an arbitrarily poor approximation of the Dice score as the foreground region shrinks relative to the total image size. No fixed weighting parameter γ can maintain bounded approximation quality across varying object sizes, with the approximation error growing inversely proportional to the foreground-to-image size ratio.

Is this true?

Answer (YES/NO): NO